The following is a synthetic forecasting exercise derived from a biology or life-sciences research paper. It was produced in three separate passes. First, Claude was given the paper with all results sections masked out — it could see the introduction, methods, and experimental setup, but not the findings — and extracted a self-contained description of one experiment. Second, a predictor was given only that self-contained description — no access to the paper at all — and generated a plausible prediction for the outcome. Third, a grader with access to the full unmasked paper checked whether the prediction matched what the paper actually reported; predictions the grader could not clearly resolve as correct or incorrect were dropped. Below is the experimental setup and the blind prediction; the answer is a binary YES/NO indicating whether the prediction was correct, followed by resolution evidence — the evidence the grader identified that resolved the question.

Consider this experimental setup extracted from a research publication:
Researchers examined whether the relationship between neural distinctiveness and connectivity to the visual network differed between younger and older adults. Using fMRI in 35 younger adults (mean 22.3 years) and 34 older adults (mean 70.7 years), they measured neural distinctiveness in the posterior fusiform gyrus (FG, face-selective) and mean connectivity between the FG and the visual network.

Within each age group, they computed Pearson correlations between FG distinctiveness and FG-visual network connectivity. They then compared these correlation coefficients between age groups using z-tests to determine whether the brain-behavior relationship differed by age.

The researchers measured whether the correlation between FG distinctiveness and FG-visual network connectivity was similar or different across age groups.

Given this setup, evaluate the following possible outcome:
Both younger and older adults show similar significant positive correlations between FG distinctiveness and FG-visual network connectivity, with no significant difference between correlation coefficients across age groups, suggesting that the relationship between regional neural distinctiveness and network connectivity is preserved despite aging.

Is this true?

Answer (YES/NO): NO